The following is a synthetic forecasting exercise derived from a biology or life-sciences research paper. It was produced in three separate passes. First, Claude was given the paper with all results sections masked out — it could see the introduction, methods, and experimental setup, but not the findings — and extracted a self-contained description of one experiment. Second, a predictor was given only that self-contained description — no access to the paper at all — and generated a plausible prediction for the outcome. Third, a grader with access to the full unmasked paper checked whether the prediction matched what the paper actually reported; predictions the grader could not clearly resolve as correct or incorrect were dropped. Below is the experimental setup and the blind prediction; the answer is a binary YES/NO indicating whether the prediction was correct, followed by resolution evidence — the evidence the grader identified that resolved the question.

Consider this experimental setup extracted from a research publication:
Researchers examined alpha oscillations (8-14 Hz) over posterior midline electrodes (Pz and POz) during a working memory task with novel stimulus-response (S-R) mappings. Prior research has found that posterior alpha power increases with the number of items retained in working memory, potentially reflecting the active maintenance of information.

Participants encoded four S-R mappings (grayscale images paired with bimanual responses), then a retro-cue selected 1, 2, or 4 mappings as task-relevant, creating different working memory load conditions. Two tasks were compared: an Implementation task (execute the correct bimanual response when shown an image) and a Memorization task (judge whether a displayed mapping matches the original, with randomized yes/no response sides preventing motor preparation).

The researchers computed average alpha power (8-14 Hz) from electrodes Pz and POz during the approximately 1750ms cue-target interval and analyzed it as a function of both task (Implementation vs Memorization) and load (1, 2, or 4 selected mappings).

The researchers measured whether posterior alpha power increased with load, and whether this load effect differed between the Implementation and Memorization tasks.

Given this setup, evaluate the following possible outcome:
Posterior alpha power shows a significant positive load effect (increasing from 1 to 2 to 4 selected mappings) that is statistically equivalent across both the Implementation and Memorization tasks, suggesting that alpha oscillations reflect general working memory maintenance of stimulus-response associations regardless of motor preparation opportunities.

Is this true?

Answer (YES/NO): YES